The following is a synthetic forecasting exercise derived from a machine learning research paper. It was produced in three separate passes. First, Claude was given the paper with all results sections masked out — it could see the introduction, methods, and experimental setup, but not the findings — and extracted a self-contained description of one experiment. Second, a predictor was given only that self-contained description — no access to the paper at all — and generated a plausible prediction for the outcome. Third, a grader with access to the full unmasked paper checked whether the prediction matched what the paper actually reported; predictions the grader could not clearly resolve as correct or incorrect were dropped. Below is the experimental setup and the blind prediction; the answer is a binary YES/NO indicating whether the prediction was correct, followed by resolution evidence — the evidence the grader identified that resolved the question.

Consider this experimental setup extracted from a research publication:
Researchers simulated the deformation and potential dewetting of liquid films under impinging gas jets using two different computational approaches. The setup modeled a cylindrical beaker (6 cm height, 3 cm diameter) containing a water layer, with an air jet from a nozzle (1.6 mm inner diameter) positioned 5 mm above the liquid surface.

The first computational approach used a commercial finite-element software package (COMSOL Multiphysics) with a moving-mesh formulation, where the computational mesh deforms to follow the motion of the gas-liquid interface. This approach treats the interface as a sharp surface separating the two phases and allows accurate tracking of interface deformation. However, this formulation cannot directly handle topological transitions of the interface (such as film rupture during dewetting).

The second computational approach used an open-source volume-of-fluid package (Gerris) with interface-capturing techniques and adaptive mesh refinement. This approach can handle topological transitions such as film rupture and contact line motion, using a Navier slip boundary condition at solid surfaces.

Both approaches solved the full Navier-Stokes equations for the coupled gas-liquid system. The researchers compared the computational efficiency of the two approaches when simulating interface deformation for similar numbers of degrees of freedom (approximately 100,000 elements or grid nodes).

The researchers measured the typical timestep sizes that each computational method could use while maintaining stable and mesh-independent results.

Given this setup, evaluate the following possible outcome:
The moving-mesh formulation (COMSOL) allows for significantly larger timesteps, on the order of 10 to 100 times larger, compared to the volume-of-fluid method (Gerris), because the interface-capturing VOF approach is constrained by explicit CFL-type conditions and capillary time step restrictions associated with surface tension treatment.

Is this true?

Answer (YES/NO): NO